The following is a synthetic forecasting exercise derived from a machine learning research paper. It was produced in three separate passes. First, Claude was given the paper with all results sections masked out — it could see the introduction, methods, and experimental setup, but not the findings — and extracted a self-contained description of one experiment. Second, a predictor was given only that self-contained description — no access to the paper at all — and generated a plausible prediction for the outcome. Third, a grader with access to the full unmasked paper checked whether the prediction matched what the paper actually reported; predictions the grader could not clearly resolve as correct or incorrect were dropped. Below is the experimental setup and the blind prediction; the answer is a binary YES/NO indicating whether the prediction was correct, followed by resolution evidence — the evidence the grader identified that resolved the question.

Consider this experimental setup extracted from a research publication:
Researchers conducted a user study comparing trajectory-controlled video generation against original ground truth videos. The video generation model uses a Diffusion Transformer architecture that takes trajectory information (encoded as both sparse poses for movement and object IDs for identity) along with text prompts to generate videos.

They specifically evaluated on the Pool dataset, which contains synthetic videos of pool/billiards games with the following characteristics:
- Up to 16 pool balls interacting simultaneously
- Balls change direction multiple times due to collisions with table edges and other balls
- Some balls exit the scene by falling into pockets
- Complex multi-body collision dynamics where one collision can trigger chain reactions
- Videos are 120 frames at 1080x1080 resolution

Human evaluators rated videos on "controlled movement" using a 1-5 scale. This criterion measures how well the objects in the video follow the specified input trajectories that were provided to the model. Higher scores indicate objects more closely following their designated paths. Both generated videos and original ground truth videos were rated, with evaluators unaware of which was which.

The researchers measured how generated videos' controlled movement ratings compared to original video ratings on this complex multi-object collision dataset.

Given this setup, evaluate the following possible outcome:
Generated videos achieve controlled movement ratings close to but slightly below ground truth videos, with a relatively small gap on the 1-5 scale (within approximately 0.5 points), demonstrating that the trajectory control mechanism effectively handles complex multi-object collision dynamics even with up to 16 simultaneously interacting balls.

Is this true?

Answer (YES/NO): YES